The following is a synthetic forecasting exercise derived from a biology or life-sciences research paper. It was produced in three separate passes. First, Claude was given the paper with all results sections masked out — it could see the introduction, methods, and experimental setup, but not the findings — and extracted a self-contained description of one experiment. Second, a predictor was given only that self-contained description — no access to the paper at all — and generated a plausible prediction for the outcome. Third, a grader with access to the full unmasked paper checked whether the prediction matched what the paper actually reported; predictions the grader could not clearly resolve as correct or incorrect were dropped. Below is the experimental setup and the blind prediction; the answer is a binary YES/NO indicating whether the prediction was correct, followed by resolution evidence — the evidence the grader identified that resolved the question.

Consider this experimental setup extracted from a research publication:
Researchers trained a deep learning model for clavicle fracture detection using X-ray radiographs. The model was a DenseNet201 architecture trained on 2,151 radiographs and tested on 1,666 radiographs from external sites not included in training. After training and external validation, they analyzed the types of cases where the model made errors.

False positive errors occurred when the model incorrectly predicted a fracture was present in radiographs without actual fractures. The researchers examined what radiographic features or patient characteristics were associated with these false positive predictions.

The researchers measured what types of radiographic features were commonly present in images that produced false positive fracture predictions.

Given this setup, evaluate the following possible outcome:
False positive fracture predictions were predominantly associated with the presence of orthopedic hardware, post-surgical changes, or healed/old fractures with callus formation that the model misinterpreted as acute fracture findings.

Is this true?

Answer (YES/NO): NO